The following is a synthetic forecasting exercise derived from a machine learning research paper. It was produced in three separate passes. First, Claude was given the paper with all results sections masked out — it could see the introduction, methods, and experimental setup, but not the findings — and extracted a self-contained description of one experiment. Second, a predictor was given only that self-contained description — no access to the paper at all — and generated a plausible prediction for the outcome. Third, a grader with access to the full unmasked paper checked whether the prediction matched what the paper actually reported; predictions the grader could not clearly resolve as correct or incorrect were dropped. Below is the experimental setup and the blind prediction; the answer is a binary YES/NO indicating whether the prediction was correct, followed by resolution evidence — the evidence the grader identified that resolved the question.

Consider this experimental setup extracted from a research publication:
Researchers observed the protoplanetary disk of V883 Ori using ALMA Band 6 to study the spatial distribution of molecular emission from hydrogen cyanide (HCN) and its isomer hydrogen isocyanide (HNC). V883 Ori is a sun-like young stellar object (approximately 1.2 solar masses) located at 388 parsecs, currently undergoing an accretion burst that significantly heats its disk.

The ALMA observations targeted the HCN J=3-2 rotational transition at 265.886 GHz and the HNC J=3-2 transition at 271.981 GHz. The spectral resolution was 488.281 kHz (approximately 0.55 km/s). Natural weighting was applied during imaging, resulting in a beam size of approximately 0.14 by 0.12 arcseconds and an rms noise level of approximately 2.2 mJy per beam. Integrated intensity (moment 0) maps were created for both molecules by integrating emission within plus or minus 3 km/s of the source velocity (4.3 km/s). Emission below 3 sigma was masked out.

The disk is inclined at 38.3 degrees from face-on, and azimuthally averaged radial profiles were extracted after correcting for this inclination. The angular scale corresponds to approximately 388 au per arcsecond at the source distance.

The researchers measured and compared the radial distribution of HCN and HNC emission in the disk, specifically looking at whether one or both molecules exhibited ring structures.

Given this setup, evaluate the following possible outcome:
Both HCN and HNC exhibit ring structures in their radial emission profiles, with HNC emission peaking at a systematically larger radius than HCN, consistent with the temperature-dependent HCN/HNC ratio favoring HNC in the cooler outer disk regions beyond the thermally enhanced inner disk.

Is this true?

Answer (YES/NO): NO